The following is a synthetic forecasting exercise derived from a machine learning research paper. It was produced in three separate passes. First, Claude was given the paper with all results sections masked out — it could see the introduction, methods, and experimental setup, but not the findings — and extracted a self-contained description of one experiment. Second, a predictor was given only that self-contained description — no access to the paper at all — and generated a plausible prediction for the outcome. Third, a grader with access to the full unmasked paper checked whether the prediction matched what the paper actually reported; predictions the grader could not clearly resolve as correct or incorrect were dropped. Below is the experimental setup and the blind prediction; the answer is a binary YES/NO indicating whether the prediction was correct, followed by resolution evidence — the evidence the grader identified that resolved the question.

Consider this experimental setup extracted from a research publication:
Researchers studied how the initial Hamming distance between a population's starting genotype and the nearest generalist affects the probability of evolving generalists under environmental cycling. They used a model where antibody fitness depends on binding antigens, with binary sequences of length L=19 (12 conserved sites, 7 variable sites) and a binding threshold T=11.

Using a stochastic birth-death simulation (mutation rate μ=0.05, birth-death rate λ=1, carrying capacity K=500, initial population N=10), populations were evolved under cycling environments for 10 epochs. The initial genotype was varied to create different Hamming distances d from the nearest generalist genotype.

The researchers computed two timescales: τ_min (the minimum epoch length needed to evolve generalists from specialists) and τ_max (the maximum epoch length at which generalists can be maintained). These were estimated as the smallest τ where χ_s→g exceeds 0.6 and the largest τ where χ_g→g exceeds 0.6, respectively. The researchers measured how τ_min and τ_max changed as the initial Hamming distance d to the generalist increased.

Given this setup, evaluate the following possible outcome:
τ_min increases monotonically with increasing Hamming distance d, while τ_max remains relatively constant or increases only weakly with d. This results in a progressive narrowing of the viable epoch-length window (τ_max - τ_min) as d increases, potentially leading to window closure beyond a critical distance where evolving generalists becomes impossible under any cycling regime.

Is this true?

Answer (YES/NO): YES